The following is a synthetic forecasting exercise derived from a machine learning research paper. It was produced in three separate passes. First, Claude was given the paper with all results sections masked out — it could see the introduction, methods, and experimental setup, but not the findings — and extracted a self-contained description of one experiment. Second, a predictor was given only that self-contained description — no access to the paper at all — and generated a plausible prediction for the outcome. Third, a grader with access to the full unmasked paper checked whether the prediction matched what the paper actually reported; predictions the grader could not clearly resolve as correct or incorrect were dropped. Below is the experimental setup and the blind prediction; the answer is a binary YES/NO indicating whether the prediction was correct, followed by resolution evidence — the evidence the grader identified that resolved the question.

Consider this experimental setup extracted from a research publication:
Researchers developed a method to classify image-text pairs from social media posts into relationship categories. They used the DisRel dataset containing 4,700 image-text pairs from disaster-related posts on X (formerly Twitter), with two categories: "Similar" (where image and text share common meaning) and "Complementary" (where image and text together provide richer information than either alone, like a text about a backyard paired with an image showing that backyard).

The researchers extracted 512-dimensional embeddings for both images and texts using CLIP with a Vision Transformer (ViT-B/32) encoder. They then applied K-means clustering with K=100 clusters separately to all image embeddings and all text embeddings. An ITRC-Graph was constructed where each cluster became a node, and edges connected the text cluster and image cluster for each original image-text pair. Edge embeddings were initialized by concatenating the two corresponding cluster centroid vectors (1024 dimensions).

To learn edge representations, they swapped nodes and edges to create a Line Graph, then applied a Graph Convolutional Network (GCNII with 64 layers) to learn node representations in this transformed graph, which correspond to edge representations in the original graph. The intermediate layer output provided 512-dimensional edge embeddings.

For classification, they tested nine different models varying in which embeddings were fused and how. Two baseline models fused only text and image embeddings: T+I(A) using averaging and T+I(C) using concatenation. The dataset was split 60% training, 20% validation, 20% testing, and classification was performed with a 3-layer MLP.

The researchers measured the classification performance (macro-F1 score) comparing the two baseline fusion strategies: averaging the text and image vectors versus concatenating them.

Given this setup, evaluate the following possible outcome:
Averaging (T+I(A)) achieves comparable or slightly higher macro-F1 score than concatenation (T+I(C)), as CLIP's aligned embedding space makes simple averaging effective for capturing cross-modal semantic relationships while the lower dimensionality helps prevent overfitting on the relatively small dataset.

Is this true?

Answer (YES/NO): NO